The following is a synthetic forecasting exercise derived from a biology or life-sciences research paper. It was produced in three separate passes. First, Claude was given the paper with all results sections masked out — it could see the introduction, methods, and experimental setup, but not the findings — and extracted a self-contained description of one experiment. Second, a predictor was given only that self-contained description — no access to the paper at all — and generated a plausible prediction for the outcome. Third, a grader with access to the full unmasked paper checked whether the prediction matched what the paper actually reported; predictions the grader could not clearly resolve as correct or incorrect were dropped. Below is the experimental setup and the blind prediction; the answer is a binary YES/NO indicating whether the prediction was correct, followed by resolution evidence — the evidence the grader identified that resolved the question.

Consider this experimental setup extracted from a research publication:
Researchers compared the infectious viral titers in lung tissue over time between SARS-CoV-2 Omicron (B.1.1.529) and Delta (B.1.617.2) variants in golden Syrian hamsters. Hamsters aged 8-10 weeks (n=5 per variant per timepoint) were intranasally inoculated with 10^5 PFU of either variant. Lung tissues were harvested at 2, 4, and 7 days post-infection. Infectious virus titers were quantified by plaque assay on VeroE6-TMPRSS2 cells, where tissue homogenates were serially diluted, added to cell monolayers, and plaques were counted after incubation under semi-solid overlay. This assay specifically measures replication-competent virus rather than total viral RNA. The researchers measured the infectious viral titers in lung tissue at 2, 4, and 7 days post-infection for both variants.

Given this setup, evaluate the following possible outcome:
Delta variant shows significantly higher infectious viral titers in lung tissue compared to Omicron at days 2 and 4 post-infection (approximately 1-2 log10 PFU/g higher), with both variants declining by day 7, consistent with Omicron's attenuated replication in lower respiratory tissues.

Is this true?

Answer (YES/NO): YES